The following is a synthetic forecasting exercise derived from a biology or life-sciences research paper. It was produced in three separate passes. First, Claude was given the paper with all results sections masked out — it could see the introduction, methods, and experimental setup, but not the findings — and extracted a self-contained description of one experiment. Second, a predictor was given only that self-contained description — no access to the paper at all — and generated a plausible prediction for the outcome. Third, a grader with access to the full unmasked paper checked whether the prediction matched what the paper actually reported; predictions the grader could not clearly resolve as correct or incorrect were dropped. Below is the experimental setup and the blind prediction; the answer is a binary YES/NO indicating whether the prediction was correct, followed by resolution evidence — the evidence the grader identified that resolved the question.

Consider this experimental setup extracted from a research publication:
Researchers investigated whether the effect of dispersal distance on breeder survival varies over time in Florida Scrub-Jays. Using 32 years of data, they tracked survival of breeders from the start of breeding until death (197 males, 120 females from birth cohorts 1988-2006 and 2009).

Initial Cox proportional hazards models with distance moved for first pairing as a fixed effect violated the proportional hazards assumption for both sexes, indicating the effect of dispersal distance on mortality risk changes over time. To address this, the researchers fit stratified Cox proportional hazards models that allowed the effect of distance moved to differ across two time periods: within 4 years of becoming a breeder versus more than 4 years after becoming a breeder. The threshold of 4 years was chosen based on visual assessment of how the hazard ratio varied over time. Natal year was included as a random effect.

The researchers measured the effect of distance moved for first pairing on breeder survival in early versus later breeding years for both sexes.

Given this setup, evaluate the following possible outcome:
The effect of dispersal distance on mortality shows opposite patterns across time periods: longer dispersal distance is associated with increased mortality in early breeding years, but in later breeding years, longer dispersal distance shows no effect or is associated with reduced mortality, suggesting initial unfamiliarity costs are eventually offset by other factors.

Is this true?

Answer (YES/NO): YES